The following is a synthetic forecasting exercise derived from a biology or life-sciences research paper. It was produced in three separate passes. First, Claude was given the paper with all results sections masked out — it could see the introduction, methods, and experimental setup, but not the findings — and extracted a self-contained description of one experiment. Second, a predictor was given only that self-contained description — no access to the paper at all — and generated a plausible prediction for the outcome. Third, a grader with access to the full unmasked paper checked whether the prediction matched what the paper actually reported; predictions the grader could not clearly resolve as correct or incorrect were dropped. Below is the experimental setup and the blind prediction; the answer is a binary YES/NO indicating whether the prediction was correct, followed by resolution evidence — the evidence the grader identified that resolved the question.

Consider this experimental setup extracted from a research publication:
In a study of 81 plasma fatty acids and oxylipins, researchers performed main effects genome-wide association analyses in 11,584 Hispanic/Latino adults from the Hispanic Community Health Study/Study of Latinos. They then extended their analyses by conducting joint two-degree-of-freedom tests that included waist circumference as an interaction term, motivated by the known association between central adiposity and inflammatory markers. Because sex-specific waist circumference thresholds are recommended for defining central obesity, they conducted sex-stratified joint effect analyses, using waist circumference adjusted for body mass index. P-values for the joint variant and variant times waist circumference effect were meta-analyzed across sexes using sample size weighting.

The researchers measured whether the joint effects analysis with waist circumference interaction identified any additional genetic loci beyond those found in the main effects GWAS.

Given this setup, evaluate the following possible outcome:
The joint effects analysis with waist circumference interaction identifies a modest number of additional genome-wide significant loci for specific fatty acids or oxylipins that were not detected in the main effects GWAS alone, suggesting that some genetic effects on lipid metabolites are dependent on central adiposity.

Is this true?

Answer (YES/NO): NO